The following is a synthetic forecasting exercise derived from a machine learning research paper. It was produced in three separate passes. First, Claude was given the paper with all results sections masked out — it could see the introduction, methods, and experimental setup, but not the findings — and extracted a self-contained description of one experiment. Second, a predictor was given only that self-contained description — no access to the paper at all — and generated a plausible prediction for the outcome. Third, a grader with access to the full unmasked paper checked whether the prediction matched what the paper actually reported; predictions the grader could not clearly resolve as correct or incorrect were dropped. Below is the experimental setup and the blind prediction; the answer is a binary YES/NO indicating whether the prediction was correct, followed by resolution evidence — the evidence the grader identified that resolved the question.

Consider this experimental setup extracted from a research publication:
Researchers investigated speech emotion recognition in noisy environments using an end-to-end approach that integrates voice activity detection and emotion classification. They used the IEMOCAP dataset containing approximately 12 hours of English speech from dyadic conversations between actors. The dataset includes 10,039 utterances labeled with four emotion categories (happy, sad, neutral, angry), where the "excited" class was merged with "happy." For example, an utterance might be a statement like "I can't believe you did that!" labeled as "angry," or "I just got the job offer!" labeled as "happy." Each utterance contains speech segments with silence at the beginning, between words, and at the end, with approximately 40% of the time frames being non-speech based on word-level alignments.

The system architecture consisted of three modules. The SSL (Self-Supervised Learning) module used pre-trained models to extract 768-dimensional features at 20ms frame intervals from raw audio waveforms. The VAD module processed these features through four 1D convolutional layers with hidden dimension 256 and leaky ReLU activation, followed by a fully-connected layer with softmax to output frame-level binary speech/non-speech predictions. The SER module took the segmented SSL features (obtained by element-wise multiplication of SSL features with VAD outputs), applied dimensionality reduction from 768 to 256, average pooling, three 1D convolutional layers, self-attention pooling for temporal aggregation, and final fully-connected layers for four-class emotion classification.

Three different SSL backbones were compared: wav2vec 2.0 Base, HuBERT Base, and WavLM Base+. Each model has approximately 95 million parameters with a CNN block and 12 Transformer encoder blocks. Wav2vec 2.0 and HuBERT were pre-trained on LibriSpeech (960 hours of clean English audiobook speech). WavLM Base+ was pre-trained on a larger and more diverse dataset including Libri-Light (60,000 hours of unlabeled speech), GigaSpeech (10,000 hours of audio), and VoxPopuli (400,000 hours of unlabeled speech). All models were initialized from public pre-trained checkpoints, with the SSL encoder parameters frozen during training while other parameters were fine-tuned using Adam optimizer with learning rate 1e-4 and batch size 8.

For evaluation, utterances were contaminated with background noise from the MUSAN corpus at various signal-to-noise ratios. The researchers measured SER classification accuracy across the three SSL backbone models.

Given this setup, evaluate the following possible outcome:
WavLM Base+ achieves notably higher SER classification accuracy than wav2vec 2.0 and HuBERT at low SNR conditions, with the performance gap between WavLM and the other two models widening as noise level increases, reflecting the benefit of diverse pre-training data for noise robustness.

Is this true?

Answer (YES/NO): NO